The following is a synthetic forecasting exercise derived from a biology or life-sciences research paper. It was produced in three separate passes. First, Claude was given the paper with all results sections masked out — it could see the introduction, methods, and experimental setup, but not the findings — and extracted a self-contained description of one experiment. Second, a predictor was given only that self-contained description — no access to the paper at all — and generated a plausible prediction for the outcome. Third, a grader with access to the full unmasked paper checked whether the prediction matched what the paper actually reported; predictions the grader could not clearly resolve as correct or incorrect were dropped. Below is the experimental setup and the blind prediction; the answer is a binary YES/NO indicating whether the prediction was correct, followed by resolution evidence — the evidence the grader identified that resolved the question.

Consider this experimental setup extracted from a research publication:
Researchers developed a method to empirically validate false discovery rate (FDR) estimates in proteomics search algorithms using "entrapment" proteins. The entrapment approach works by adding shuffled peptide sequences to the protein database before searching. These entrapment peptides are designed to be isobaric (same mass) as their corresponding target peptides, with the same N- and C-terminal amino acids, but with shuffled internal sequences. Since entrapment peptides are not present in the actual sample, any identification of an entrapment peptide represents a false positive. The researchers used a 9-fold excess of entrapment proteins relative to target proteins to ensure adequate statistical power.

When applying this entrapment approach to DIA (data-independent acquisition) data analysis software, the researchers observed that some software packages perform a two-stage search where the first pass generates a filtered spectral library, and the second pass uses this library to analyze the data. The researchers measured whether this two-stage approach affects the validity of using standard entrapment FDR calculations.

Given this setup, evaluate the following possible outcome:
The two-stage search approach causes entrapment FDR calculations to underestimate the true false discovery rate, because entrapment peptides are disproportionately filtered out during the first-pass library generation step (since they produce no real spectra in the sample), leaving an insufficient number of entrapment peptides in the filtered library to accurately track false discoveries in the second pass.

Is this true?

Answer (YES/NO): NO